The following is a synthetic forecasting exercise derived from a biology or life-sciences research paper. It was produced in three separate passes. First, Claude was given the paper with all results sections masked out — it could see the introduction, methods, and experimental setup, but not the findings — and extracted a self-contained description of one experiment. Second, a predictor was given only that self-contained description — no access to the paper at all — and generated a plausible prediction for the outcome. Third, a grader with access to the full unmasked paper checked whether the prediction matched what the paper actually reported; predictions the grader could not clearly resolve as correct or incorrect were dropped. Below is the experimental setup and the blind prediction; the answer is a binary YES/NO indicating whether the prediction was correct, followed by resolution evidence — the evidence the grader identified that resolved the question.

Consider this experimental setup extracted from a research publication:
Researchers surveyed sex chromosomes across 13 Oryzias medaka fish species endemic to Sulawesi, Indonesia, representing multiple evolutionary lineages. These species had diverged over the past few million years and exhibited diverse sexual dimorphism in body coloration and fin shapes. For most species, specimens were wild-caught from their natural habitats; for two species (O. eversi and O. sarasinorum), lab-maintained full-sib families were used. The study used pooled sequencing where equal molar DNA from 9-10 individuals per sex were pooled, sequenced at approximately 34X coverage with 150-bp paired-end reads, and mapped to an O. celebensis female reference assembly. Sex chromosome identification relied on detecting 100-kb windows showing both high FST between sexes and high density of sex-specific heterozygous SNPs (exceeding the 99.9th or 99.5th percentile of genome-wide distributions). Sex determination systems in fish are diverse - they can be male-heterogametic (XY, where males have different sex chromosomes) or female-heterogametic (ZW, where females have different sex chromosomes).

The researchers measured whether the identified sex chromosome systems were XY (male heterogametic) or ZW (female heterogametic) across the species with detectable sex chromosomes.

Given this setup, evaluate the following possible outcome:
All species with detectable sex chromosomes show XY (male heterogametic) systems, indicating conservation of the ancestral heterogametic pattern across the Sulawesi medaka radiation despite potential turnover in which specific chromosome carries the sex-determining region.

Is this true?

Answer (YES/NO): YES